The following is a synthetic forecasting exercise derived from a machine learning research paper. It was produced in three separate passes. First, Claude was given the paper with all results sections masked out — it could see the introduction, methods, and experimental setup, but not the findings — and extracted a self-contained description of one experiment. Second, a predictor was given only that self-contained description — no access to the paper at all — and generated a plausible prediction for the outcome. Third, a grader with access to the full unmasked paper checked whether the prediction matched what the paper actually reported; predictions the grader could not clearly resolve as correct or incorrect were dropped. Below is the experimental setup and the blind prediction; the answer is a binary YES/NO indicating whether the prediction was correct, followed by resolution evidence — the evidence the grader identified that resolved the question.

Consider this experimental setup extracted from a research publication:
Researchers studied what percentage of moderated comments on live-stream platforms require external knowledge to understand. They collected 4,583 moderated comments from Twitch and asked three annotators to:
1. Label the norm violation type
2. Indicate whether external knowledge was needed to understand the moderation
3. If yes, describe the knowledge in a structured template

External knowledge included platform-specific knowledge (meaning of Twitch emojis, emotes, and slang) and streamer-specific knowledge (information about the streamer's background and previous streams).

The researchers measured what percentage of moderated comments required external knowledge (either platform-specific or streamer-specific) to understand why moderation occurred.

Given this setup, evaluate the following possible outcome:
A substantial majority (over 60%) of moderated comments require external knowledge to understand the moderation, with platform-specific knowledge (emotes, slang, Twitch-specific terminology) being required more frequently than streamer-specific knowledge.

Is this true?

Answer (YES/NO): NO